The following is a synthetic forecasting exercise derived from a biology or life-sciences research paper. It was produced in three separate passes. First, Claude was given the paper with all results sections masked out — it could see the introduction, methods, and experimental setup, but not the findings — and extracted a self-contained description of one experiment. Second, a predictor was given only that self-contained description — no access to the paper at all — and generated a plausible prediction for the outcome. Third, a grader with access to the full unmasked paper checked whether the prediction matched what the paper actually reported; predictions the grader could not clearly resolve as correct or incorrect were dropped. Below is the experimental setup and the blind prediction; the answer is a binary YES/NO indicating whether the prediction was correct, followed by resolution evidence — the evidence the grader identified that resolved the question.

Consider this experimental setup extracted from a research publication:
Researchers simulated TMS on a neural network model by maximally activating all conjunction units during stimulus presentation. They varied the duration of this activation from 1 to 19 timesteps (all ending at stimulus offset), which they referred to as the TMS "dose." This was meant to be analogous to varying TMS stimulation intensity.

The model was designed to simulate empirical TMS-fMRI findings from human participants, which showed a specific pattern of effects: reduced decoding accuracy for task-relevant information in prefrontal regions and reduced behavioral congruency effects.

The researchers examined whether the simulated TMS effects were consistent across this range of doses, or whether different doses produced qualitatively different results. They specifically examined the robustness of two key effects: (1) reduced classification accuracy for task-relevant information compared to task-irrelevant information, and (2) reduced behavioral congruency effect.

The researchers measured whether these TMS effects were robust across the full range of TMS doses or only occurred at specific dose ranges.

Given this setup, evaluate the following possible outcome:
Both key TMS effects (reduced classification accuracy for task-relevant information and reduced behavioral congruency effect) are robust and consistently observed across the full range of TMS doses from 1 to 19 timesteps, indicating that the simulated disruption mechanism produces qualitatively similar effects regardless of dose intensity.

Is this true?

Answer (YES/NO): NO